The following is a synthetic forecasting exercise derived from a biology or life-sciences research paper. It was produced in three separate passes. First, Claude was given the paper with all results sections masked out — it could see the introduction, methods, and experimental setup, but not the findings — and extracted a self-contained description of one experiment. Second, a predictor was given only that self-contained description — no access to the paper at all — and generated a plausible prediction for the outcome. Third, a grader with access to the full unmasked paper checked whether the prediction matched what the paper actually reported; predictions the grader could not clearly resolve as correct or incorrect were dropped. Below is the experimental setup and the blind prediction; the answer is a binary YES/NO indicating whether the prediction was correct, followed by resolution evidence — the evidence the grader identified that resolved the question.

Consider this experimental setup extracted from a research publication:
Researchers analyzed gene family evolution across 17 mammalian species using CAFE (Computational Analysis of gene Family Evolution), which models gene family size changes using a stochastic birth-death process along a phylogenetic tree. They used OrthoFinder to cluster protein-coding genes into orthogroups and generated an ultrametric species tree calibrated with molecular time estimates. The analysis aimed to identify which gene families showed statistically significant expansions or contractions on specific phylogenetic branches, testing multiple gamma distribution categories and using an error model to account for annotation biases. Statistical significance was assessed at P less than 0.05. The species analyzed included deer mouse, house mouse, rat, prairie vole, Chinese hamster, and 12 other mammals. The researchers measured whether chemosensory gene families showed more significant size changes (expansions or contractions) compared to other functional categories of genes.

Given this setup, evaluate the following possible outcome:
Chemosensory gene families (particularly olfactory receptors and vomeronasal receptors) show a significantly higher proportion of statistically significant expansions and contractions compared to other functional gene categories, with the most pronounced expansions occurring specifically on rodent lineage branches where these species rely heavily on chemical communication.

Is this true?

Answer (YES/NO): NO